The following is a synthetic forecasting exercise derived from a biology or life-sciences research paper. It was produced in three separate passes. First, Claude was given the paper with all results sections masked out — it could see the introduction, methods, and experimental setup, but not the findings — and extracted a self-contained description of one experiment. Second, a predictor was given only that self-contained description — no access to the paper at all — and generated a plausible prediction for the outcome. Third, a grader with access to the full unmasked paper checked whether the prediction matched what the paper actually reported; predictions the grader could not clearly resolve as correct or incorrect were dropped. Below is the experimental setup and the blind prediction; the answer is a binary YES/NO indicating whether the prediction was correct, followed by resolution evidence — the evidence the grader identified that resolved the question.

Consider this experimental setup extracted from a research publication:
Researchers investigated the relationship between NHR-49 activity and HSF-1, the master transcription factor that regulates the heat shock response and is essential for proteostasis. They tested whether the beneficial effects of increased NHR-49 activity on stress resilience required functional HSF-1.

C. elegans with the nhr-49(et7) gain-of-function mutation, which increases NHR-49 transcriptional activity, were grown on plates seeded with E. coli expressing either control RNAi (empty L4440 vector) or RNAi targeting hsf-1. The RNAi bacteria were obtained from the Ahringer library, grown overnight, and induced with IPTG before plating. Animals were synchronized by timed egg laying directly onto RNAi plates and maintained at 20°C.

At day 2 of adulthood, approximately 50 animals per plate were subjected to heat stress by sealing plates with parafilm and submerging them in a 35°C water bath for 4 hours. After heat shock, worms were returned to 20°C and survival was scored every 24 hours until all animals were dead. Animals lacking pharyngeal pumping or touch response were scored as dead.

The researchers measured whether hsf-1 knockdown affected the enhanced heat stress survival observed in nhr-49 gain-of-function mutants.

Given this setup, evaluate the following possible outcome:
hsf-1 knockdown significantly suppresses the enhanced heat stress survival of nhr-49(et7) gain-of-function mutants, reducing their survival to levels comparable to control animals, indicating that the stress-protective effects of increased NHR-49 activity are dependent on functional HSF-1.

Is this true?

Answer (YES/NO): YES